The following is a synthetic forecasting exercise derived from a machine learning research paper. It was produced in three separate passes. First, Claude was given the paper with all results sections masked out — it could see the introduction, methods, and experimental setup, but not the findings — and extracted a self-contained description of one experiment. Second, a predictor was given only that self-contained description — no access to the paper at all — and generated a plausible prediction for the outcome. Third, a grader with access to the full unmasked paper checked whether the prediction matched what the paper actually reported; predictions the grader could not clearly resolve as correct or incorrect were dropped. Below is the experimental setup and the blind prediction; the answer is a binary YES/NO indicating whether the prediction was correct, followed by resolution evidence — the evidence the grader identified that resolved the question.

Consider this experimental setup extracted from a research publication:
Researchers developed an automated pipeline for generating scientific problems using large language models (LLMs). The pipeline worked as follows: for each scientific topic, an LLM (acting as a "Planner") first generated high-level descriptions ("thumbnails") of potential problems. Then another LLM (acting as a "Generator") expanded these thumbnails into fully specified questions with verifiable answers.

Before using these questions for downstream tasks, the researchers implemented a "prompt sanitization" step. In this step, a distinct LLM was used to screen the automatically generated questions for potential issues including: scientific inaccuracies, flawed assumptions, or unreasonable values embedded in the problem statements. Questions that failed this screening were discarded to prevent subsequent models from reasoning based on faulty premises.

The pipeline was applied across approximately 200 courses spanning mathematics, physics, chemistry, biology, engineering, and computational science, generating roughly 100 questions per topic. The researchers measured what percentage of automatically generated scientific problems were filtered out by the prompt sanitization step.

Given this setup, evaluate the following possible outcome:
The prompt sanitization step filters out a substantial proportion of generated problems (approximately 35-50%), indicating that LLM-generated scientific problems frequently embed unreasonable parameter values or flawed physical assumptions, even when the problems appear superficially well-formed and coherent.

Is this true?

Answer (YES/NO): NO